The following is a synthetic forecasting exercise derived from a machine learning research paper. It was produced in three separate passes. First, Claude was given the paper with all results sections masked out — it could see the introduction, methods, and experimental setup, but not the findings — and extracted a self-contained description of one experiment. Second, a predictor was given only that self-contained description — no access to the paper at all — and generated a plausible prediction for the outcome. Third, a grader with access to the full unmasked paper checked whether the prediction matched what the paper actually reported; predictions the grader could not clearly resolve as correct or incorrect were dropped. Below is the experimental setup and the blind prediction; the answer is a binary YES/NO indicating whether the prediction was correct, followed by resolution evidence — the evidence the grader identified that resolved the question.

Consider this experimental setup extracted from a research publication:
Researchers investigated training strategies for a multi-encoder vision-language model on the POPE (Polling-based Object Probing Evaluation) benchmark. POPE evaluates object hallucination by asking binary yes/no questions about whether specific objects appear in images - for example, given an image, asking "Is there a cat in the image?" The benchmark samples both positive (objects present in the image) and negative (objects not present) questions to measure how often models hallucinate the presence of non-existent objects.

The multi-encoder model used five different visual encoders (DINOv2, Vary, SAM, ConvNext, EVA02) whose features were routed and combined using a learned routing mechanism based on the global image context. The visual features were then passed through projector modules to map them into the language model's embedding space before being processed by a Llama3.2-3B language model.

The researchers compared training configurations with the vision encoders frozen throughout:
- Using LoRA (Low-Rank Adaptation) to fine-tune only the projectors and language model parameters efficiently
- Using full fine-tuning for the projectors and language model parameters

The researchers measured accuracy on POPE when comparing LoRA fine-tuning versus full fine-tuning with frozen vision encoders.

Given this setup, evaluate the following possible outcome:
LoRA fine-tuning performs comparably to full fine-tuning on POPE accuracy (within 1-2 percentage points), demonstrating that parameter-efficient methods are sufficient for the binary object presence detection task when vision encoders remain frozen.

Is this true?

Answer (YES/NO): YES